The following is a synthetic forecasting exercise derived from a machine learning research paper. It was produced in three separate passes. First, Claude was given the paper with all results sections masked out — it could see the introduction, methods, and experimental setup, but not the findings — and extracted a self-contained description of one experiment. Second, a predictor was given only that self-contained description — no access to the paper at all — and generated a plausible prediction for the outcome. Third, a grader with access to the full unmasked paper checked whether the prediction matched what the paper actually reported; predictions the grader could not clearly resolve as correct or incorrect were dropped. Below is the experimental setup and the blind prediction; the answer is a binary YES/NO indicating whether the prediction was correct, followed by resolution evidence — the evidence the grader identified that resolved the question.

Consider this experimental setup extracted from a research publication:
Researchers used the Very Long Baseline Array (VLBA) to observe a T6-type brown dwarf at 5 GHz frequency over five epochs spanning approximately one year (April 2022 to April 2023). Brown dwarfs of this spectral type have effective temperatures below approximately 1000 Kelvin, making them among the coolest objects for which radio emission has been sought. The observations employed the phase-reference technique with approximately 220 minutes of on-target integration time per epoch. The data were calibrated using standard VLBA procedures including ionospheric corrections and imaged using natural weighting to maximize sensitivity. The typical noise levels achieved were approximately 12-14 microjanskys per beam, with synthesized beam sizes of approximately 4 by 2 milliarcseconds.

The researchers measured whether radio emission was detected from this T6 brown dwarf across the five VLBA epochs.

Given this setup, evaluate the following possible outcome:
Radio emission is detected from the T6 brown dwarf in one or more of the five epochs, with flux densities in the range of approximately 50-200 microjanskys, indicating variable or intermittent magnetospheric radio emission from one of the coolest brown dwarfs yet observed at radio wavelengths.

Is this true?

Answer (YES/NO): NO